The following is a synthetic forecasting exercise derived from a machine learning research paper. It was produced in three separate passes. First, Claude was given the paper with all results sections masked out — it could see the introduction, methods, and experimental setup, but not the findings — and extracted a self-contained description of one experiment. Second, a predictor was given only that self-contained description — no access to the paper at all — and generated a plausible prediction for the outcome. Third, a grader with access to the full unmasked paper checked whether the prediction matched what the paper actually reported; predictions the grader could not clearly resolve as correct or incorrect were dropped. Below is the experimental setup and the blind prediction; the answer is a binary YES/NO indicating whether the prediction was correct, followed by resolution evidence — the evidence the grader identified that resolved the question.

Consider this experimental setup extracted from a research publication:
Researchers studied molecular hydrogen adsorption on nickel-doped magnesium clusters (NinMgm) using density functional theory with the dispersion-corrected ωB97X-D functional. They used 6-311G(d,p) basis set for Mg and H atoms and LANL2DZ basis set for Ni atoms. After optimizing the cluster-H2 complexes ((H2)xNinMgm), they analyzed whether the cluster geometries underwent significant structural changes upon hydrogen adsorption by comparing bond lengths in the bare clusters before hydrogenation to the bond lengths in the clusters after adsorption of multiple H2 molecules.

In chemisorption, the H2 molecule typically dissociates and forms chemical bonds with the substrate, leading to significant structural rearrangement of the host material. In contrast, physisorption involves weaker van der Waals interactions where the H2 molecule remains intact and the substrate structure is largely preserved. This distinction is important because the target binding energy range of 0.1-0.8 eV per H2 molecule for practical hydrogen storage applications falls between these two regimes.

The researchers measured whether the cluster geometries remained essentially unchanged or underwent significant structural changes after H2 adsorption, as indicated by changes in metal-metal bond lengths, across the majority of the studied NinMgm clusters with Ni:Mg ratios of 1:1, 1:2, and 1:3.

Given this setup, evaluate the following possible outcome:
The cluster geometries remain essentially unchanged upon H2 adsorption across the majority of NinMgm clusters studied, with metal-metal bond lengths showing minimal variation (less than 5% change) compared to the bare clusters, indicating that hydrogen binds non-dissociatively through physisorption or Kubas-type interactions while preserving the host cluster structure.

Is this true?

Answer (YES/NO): YES